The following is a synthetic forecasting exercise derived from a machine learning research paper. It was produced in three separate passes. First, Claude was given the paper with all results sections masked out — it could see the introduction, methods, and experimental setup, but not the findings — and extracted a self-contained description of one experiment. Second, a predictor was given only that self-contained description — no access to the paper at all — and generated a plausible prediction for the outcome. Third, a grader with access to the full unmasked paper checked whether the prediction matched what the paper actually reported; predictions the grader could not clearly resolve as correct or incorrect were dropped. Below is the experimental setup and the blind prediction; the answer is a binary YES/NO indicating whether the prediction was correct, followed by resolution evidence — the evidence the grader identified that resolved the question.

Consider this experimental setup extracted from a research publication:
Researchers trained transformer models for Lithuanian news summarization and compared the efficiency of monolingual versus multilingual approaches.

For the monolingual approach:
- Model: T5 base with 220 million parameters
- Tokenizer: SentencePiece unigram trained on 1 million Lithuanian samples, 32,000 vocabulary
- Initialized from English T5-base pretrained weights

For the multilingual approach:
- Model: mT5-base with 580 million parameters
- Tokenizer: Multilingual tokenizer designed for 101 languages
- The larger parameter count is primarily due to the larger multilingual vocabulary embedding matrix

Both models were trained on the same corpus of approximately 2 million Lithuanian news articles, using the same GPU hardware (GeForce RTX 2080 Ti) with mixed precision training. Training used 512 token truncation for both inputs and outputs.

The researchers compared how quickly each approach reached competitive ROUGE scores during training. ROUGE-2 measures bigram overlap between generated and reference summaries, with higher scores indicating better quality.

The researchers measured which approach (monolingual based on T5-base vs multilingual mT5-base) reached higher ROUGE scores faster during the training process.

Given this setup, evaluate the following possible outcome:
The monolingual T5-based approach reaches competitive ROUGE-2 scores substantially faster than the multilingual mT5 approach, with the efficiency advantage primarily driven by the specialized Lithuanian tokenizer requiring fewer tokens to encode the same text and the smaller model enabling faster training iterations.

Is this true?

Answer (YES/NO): YES